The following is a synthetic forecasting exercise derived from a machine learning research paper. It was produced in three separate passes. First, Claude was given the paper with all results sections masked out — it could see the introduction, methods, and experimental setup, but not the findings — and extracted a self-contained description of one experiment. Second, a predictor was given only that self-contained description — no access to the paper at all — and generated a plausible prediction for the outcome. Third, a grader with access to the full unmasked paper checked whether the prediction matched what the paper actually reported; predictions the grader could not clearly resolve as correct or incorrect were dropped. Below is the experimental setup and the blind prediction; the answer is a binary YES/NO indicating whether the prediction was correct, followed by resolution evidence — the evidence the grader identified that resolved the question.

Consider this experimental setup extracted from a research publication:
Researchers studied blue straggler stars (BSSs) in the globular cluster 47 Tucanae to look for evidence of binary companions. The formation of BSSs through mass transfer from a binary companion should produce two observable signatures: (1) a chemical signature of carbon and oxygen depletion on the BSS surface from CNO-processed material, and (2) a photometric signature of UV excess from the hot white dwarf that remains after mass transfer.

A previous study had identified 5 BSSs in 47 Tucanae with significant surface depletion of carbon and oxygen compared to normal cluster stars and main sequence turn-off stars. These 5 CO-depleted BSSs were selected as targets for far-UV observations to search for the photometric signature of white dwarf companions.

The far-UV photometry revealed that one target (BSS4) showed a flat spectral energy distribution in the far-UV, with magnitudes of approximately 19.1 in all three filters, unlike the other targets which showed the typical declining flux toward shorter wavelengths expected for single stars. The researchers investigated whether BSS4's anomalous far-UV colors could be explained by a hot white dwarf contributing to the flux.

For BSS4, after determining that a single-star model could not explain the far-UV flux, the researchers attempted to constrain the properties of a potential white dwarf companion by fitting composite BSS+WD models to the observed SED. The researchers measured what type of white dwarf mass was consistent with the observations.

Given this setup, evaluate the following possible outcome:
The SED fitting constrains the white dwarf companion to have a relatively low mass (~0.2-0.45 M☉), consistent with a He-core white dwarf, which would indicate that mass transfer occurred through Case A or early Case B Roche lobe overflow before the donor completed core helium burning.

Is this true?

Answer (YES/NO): NO